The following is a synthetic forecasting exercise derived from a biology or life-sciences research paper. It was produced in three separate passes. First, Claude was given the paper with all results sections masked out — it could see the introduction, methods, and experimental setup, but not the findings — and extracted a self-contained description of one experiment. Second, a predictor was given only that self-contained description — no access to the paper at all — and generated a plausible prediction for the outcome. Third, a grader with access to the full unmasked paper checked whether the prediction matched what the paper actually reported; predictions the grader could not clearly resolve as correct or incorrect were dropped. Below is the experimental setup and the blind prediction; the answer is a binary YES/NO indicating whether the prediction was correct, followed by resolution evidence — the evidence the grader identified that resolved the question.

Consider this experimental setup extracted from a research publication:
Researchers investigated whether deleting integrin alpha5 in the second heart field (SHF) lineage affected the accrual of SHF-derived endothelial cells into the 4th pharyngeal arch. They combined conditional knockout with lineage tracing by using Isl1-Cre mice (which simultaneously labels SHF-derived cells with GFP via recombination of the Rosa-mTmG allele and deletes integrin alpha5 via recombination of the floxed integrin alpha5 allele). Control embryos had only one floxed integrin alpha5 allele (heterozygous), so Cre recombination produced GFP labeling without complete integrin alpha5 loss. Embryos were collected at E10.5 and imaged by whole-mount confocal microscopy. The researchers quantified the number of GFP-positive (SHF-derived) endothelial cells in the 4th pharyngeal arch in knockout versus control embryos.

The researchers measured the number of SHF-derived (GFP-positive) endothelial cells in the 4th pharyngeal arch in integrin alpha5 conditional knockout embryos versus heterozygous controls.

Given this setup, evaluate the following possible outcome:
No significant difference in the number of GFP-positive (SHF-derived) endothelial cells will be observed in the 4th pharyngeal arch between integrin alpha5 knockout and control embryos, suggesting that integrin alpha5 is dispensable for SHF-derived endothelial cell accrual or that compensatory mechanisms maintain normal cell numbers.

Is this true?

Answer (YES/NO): NO